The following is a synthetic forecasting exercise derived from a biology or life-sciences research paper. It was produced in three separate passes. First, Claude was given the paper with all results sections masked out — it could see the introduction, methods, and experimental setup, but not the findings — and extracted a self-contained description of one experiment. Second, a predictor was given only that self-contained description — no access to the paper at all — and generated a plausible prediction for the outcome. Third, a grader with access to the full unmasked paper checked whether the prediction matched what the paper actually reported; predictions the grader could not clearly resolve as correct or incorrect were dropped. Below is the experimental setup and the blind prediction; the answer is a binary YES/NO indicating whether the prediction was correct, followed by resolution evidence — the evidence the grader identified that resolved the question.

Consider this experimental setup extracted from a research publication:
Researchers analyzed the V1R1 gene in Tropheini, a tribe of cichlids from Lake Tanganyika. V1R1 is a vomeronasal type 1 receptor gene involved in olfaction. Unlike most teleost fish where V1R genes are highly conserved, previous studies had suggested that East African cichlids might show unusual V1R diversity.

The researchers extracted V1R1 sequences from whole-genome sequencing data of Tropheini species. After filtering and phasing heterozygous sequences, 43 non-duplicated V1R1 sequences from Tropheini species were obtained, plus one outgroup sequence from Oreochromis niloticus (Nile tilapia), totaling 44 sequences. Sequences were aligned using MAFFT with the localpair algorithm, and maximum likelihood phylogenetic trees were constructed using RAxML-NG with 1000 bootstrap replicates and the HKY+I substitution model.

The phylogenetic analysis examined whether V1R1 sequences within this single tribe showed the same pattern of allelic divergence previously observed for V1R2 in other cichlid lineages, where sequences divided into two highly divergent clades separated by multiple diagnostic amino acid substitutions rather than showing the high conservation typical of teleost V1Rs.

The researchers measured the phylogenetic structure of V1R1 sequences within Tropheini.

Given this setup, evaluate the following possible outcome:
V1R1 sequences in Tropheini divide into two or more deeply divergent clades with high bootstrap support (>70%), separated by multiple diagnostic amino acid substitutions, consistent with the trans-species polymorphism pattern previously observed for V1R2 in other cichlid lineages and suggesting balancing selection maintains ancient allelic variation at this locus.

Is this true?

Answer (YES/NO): NO